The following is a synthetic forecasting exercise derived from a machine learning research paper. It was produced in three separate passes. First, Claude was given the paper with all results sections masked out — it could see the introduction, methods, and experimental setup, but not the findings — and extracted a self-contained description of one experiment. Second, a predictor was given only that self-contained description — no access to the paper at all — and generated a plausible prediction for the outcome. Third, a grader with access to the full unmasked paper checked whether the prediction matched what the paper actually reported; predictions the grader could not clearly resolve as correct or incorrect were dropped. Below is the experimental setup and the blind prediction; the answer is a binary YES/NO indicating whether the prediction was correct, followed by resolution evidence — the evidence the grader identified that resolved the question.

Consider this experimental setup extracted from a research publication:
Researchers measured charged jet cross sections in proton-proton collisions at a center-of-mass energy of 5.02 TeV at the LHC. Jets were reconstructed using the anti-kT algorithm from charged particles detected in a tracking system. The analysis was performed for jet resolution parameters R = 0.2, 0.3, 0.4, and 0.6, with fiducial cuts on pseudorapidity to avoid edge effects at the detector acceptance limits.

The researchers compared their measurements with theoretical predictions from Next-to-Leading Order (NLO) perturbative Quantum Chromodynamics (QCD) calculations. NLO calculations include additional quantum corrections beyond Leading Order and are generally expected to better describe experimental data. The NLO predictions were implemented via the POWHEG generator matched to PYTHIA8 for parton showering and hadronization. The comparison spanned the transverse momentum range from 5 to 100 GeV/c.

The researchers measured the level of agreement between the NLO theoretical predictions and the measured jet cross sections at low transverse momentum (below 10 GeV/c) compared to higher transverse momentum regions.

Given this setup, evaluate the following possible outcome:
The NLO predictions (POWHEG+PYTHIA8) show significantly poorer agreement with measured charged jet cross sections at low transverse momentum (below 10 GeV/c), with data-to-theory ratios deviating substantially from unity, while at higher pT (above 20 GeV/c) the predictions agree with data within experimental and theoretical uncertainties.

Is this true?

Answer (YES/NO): YES